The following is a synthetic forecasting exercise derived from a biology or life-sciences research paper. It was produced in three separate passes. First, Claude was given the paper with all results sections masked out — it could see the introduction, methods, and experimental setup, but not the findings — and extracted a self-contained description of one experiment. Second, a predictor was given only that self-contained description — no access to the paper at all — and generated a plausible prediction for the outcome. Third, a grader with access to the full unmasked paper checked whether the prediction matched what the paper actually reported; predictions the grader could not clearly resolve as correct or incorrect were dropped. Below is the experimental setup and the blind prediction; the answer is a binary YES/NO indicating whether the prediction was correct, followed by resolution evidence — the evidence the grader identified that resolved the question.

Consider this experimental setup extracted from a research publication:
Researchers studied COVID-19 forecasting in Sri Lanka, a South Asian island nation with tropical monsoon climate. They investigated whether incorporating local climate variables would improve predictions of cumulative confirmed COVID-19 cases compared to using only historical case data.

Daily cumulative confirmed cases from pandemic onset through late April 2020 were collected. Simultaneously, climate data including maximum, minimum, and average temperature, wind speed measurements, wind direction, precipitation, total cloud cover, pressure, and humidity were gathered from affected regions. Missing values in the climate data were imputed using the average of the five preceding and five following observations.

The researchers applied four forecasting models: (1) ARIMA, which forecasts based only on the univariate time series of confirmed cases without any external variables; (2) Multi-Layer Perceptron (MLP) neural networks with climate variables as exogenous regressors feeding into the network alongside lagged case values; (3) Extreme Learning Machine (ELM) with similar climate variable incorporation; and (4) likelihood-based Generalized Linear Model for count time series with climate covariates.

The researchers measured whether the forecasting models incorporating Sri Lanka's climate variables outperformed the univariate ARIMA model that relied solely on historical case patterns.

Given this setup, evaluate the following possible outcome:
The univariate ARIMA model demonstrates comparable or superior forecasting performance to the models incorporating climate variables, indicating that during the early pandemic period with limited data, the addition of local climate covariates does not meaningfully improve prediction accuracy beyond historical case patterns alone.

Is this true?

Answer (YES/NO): NO